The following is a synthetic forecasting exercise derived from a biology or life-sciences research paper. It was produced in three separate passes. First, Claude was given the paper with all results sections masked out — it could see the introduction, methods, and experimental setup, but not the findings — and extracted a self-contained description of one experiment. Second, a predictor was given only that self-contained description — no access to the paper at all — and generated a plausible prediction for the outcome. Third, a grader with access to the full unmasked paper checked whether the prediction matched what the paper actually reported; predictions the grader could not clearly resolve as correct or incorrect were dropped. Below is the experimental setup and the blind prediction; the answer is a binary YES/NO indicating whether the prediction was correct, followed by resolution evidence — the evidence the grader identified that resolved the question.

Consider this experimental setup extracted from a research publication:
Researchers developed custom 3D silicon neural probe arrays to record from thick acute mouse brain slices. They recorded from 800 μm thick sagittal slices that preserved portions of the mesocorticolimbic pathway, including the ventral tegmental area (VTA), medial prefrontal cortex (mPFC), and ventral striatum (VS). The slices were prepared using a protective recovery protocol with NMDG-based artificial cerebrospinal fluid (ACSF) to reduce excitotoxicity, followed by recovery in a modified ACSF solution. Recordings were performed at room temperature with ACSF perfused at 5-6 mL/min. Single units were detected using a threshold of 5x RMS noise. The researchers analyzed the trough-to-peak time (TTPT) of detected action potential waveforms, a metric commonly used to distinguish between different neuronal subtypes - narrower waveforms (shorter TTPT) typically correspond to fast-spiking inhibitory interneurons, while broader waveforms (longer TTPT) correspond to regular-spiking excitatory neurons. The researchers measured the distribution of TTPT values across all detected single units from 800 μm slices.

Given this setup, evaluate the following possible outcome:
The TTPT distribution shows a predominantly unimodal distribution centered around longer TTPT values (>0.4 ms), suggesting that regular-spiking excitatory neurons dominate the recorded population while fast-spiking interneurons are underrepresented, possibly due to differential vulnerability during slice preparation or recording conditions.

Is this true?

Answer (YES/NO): NO